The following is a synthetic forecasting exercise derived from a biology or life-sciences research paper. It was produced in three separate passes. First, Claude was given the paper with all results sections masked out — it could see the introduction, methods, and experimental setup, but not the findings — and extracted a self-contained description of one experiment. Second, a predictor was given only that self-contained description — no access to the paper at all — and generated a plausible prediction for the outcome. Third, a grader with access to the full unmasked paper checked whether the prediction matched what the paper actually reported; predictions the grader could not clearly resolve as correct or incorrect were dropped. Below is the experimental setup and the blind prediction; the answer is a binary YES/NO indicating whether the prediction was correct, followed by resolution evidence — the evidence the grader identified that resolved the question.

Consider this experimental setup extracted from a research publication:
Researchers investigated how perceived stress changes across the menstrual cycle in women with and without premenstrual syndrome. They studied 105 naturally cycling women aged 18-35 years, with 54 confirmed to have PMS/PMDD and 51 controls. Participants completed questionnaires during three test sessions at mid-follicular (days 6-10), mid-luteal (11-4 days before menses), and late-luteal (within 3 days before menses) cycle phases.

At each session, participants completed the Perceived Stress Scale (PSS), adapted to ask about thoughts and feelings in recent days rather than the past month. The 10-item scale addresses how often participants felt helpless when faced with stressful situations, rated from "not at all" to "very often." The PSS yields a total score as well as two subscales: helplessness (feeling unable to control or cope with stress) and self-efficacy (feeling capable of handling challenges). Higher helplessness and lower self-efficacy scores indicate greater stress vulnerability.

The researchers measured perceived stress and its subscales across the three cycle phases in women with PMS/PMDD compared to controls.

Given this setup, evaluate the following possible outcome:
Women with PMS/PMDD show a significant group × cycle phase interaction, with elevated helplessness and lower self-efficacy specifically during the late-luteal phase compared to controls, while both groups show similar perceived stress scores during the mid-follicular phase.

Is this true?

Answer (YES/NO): NO